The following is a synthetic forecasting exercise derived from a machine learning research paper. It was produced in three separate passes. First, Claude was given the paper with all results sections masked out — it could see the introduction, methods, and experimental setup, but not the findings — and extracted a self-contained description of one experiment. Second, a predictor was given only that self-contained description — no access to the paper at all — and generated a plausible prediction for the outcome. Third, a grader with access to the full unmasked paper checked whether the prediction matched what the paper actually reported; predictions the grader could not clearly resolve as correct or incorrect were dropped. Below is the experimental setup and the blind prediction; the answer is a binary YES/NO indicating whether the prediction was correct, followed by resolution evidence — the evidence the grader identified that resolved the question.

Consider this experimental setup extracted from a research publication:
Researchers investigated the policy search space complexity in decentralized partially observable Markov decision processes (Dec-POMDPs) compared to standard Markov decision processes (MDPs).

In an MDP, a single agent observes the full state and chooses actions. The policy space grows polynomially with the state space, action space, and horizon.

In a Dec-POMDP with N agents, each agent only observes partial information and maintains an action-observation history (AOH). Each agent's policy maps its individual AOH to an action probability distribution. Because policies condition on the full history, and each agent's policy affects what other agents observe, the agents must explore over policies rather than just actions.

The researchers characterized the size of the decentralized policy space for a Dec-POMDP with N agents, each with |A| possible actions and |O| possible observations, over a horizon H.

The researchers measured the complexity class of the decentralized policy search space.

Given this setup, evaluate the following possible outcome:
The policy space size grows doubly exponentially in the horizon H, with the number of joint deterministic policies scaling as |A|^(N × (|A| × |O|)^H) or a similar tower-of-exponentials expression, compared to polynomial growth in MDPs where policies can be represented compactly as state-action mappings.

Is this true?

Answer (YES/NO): YES